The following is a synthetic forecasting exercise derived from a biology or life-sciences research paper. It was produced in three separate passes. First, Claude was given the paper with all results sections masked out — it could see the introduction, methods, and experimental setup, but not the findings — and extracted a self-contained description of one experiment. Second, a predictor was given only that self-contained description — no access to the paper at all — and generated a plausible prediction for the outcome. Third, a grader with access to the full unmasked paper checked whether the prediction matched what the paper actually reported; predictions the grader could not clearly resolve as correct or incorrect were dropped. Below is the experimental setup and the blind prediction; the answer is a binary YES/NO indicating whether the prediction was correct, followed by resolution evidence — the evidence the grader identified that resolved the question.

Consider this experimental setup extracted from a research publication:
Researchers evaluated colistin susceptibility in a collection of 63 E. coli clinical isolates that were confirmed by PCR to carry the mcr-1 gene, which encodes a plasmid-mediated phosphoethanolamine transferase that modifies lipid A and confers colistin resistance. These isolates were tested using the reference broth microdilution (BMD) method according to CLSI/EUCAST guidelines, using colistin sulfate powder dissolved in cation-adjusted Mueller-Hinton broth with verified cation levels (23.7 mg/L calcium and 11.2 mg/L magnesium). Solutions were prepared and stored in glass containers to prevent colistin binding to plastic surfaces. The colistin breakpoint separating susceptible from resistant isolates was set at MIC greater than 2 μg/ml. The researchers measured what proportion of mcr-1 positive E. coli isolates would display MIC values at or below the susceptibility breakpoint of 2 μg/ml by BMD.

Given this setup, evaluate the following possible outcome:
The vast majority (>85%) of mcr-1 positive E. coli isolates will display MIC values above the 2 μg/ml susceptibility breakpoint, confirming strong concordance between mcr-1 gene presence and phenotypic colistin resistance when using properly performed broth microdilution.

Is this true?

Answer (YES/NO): YES